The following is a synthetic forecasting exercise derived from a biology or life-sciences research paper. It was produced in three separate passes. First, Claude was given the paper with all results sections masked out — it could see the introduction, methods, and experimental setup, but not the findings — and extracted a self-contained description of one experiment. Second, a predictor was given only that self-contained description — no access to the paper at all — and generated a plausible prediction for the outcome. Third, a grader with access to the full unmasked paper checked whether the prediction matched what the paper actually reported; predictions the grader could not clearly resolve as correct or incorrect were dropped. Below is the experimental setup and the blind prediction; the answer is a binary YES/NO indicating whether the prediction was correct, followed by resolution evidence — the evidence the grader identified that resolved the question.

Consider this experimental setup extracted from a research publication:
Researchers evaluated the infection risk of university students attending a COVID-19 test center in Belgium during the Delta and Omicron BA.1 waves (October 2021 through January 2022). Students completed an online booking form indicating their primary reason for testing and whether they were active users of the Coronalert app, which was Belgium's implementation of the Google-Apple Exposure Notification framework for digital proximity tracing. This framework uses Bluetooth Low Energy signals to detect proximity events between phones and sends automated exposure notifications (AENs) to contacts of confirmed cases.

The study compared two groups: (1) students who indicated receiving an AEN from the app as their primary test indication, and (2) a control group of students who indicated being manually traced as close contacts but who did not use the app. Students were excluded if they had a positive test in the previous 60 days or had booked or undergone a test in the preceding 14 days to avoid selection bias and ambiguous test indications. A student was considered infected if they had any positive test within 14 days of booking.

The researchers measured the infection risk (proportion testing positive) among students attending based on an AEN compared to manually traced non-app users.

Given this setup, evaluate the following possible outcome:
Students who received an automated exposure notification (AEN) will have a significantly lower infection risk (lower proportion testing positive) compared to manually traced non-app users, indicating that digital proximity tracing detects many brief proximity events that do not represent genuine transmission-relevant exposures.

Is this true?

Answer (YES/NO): YES